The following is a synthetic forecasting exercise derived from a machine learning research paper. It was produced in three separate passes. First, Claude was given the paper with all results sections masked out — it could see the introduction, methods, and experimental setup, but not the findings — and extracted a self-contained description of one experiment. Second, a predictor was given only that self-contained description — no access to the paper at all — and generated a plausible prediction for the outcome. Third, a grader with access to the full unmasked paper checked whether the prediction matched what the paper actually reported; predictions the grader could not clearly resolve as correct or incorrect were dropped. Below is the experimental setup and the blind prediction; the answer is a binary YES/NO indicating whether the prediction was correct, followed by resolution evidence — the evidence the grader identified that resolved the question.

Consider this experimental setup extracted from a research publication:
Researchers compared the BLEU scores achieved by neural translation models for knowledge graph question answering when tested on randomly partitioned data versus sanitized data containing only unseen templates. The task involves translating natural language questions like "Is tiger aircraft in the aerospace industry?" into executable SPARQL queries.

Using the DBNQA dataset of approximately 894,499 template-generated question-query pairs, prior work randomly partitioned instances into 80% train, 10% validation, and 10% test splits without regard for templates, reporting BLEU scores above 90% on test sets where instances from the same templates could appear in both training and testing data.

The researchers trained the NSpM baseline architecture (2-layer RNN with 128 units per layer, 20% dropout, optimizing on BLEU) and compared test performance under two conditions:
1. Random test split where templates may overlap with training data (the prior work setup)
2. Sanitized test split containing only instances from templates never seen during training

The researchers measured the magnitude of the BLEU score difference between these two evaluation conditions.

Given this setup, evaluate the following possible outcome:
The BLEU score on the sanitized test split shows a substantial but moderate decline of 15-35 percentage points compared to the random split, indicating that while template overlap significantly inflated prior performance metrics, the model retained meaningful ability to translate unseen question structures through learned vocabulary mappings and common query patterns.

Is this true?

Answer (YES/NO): YES